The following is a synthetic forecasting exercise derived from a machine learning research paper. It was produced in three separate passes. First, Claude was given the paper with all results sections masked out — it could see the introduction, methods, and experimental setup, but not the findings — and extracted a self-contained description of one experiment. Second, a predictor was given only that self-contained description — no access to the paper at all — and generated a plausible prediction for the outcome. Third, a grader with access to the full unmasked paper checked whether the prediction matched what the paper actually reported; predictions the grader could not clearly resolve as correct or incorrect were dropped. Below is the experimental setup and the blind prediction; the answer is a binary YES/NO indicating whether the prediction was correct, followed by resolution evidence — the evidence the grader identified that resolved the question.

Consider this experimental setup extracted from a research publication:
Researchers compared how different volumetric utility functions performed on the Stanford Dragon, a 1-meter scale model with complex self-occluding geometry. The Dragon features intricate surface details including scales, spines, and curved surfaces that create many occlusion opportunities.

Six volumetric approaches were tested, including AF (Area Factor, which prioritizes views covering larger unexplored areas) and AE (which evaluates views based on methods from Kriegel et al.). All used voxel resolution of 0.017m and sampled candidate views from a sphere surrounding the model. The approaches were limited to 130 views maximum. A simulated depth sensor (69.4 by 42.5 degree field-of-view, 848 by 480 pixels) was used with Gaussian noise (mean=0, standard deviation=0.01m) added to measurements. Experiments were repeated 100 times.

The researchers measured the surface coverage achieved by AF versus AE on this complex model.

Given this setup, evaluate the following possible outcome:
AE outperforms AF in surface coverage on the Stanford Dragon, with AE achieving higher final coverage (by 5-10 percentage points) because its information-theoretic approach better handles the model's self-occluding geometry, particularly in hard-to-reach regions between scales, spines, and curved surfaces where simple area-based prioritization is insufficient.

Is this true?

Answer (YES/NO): NO